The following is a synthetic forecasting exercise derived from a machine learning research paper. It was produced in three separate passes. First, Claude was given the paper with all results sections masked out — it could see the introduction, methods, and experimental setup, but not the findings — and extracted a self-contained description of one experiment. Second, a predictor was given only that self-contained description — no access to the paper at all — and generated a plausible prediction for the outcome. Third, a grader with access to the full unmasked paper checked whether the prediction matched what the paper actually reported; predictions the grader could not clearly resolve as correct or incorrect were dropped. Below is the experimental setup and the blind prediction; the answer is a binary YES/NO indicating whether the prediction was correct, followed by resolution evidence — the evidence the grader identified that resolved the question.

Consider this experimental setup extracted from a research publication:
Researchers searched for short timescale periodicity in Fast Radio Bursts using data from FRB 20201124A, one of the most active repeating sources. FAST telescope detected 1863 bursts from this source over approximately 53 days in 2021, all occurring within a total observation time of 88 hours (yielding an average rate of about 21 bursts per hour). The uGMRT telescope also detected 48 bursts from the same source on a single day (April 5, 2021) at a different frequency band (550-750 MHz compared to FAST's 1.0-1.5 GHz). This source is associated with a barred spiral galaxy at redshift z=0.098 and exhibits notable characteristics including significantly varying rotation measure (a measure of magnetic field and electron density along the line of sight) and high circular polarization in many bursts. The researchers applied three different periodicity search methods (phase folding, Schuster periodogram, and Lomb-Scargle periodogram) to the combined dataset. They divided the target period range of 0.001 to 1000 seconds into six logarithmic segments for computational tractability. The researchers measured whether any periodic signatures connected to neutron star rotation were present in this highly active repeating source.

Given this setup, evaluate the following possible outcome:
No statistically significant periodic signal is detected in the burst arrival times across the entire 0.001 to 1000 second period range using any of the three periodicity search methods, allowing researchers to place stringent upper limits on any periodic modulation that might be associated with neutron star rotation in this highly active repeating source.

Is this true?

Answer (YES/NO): NO